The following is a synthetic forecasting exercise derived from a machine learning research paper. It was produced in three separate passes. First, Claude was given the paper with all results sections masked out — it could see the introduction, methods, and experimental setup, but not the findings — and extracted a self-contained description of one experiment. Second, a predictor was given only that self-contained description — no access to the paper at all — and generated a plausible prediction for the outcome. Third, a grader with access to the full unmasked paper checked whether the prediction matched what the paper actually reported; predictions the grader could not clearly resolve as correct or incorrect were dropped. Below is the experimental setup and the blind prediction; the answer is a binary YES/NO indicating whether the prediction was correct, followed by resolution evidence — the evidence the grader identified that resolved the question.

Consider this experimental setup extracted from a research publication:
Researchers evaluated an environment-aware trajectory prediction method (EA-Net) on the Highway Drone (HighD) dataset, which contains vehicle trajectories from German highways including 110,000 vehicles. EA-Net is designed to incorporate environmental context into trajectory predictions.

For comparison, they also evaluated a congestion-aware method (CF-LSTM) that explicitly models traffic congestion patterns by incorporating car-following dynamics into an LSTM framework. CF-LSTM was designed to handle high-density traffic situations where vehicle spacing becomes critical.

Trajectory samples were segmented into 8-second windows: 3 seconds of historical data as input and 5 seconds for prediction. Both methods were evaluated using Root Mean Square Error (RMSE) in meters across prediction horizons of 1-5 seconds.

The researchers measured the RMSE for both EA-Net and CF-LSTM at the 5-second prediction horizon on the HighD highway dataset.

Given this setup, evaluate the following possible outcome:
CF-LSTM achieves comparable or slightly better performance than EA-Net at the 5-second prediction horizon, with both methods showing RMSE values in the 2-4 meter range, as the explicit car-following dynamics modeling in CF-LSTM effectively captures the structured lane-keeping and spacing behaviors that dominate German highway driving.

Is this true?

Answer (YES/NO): NO